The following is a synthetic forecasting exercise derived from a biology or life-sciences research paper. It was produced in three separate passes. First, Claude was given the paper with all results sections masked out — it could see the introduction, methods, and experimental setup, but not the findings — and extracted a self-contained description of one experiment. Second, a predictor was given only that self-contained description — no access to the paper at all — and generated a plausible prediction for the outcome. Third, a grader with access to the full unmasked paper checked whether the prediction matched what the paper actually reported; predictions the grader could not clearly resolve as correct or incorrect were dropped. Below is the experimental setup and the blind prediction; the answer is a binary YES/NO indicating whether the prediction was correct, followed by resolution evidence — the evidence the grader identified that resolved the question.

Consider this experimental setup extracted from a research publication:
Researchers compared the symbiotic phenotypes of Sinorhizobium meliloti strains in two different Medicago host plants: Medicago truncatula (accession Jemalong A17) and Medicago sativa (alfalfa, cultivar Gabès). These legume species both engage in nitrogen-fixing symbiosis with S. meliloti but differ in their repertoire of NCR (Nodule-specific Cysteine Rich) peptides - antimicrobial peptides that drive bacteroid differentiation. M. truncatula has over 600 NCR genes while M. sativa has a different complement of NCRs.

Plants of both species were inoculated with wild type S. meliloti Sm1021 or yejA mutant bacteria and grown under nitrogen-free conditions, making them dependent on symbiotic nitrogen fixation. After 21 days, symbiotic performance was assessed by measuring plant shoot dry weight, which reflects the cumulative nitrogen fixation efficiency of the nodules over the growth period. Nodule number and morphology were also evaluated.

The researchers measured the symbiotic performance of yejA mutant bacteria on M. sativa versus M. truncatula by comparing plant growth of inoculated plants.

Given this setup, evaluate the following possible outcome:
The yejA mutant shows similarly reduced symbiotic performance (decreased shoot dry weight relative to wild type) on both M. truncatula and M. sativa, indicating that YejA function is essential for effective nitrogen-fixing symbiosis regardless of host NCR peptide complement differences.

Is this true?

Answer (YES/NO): NO